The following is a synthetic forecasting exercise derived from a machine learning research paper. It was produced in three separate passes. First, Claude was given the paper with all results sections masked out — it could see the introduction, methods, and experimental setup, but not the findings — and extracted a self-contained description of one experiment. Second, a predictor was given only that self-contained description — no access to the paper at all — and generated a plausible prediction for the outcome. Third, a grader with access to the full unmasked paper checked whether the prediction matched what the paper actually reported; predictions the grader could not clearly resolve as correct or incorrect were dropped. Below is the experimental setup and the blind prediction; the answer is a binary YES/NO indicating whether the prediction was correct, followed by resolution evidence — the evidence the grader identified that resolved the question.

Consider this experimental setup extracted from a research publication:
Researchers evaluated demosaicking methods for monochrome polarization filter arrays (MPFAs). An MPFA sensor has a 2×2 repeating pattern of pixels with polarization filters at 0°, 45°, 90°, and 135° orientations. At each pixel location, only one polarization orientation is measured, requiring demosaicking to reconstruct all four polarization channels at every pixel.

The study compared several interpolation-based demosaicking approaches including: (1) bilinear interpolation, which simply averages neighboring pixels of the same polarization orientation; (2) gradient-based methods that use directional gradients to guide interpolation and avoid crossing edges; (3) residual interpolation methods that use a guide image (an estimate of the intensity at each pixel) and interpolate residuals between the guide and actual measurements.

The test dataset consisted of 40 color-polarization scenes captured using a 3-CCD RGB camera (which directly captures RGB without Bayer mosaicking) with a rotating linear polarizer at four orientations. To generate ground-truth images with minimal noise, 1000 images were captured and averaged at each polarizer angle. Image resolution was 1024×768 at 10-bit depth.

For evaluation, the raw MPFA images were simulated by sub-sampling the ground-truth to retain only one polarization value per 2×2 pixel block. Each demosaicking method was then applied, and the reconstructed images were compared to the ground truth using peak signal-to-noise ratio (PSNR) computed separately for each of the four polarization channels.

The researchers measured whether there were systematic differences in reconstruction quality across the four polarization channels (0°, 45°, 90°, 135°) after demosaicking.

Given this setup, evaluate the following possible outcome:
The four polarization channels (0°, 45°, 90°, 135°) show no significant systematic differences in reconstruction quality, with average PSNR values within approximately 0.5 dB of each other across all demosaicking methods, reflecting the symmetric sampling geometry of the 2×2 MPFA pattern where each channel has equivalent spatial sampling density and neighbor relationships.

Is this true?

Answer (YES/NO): NO